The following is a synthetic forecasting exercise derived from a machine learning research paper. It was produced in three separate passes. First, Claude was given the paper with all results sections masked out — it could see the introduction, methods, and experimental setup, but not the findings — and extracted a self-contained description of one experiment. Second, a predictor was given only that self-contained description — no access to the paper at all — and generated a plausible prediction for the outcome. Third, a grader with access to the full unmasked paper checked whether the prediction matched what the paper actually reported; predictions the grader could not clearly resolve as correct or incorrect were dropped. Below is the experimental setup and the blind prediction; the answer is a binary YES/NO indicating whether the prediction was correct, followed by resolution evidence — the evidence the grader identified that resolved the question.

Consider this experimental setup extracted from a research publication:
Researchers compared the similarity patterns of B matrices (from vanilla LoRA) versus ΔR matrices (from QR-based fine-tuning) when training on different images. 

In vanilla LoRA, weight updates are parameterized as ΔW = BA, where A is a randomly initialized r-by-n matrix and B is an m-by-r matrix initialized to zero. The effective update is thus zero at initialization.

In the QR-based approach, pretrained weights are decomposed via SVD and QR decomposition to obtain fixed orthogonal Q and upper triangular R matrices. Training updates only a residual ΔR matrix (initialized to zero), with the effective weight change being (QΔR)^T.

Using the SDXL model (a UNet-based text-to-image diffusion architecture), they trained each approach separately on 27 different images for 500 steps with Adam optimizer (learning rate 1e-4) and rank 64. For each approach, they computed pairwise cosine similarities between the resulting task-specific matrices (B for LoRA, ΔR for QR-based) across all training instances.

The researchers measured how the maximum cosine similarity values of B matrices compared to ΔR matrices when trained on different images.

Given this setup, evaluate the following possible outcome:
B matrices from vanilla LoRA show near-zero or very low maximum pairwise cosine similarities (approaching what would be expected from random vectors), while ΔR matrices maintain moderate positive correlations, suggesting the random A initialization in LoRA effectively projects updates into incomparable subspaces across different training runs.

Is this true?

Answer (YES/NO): NO